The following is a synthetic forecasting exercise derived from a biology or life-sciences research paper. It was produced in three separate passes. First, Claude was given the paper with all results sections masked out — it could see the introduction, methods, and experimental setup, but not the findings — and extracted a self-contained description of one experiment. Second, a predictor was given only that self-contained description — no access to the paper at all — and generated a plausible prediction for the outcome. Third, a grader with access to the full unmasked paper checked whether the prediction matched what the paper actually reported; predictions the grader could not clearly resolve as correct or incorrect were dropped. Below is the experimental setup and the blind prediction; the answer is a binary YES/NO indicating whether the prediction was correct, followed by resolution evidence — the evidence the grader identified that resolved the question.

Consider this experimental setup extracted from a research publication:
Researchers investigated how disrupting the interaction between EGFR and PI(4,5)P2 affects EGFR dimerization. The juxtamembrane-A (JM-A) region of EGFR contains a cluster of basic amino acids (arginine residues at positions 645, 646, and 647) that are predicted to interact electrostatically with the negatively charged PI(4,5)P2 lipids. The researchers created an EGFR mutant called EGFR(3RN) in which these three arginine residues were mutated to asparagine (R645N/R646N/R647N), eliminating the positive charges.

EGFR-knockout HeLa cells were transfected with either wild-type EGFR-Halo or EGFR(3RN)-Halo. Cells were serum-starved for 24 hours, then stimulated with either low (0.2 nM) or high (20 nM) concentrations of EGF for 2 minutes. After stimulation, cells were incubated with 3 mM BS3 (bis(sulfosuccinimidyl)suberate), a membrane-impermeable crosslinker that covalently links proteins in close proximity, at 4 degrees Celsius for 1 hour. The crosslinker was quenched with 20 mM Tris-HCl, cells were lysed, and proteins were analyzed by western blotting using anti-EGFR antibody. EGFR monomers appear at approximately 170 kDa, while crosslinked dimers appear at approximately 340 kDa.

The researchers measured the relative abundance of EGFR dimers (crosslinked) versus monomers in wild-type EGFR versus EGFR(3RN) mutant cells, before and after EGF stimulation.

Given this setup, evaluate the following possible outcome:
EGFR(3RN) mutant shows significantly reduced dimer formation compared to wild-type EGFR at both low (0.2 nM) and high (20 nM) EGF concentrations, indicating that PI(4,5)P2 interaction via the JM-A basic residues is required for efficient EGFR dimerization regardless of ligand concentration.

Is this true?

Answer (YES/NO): NO